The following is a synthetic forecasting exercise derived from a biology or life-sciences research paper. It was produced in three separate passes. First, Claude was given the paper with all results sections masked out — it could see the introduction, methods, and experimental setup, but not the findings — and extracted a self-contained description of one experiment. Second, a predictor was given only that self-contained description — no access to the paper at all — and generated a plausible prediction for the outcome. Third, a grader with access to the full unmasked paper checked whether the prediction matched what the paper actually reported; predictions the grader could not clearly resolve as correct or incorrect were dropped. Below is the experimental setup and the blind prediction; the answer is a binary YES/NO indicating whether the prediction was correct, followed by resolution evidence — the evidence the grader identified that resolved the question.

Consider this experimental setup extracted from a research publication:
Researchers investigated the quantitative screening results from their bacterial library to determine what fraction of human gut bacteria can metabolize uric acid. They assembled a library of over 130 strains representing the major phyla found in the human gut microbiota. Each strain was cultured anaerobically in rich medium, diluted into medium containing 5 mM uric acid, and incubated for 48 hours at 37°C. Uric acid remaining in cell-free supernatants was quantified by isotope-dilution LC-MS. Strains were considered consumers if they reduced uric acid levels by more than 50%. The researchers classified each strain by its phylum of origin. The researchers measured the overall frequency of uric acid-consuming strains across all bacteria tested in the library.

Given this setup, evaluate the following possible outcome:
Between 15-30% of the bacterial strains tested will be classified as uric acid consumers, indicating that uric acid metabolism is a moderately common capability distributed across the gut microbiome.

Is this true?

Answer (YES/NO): YES